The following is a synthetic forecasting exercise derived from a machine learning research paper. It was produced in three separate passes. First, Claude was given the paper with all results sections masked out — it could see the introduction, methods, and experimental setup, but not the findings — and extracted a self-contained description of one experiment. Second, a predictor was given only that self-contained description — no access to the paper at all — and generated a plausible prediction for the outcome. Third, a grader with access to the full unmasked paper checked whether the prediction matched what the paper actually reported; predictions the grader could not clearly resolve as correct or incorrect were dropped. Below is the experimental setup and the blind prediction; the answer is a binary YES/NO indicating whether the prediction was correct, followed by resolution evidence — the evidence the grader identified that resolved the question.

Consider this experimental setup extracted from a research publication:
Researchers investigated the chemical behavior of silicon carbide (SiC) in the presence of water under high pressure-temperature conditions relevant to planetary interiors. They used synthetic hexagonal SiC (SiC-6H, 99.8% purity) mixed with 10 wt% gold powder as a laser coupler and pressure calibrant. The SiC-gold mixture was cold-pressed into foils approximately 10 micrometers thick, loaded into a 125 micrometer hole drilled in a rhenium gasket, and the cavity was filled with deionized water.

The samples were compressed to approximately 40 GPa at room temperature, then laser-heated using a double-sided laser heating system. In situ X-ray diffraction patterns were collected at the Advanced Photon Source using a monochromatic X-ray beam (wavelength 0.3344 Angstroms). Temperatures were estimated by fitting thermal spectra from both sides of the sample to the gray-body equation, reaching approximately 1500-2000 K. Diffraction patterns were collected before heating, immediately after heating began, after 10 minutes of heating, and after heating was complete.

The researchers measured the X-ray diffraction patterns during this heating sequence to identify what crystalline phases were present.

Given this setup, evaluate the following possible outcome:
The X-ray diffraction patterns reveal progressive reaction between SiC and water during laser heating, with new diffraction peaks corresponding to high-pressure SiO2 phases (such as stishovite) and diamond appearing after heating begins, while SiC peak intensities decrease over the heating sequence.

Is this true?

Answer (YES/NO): NO